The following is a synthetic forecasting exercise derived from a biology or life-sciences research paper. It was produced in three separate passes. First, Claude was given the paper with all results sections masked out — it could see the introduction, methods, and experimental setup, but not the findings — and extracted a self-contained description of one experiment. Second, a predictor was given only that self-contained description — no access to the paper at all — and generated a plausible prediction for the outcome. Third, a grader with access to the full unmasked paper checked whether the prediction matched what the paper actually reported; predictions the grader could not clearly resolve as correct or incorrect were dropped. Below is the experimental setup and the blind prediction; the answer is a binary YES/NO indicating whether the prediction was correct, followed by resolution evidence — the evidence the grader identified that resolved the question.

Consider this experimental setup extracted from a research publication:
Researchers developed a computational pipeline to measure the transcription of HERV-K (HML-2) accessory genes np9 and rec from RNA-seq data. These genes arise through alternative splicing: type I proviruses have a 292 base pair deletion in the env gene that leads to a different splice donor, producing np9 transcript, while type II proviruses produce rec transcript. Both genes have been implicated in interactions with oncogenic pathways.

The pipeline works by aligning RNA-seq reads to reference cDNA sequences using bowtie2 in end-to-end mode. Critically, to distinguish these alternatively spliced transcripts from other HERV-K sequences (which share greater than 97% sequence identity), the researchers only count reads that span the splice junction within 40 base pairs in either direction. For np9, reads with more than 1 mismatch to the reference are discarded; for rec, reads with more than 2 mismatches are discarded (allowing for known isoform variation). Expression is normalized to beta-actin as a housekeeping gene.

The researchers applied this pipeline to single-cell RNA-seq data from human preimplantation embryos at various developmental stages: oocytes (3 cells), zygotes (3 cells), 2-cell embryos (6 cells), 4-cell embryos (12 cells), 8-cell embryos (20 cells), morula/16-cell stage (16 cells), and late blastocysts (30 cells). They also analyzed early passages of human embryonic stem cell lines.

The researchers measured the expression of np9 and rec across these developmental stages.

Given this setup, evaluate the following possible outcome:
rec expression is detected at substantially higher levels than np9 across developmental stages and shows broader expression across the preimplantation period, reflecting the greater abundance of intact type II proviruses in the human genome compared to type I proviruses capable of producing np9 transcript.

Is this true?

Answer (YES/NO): NO